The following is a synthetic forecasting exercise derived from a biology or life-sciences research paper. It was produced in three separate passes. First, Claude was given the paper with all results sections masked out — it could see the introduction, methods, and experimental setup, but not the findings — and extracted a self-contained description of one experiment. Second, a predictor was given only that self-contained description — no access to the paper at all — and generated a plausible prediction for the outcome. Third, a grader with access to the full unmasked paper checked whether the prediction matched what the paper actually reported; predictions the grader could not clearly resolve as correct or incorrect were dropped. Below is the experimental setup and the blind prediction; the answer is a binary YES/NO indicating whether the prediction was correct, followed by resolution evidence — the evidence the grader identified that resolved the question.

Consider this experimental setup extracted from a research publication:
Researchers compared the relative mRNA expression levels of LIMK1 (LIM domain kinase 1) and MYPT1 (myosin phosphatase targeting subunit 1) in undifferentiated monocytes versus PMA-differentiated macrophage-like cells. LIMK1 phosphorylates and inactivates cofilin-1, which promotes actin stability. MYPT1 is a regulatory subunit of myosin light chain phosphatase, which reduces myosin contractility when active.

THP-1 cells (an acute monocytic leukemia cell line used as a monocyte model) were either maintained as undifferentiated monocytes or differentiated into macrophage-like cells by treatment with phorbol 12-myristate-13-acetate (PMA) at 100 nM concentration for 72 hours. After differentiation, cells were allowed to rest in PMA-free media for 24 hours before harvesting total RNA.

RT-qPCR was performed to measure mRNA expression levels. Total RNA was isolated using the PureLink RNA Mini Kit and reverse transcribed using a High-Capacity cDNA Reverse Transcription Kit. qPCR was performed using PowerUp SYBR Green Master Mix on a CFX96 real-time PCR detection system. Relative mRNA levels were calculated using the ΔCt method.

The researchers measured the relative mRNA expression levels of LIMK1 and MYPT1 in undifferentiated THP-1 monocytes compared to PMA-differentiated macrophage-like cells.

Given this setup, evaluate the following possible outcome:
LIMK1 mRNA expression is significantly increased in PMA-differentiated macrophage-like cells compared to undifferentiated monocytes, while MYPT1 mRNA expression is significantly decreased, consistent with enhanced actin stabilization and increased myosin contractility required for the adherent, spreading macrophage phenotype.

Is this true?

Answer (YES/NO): NO